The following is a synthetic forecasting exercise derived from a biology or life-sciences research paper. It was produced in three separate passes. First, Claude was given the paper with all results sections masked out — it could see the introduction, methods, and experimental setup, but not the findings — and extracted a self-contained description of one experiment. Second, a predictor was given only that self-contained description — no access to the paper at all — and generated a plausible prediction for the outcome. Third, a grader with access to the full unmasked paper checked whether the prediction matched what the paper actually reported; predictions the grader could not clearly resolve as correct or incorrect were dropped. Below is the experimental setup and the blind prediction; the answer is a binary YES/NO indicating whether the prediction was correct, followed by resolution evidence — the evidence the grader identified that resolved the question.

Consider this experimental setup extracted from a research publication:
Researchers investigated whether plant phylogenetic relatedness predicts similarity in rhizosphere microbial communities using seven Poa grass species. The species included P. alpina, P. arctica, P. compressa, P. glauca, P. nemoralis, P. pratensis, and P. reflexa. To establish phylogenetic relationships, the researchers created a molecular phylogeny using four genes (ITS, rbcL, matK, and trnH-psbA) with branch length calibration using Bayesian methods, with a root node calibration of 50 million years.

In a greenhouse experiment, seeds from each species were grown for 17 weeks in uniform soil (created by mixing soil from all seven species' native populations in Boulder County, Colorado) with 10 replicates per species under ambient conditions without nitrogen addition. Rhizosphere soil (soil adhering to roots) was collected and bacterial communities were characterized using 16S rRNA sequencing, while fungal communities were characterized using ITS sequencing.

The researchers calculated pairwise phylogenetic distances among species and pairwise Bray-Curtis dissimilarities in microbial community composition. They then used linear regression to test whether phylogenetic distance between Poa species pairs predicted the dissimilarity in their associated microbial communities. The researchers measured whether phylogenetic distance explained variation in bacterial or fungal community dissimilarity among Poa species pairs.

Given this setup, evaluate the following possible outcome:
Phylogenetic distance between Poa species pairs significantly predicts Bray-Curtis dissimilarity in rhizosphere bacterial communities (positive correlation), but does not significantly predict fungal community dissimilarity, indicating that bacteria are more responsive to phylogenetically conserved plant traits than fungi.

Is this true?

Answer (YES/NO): NO